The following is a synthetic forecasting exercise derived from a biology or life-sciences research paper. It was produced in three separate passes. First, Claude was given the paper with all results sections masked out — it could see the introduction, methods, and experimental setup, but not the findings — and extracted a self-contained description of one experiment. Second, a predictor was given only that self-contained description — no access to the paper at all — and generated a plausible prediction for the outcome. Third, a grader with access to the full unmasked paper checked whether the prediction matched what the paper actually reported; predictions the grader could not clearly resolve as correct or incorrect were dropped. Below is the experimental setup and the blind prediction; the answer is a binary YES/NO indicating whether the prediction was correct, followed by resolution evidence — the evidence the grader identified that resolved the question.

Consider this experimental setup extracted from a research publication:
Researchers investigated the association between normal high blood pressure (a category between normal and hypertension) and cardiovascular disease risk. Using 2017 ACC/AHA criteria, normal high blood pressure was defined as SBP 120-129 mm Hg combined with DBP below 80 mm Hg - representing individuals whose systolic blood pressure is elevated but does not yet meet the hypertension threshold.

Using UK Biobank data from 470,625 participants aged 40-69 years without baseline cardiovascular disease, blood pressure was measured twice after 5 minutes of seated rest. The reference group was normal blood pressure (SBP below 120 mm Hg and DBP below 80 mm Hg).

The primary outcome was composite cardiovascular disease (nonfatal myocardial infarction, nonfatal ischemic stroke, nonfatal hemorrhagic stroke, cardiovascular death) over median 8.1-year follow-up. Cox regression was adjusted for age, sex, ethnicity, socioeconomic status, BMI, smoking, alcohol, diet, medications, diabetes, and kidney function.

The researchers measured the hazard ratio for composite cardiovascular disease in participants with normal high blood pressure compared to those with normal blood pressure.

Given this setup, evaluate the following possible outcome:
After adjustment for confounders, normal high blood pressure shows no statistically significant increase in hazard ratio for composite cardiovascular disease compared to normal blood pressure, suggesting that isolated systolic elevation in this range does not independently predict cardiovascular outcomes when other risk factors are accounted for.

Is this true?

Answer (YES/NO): YES